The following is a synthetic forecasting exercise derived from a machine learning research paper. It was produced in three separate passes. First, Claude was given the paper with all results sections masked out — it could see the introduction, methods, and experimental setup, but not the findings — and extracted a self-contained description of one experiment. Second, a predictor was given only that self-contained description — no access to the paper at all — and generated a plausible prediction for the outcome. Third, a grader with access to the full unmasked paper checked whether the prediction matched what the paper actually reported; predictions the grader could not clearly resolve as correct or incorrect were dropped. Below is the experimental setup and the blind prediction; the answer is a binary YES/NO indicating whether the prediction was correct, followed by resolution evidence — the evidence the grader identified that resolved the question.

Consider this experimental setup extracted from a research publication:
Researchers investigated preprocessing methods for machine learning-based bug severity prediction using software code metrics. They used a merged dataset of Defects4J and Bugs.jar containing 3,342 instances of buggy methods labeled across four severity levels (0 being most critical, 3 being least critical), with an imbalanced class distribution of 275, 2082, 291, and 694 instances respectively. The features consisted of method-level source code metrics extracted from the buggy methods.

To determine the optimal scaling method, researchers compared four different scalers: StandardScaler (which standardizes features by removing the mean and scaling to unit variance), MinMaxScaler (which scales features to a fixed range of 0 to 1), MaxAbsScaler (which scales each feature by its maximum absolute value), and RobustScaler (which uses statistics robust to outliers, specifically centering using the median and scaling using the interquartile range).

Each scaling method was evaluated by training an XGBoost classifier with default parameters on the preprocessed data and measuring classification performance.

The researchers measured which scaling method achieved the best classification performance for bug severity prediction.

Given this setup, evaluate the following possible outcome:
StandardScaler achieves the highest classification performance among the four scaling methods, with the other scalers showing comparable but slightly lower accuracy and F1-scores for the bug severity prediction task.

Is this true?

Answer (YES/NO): NO